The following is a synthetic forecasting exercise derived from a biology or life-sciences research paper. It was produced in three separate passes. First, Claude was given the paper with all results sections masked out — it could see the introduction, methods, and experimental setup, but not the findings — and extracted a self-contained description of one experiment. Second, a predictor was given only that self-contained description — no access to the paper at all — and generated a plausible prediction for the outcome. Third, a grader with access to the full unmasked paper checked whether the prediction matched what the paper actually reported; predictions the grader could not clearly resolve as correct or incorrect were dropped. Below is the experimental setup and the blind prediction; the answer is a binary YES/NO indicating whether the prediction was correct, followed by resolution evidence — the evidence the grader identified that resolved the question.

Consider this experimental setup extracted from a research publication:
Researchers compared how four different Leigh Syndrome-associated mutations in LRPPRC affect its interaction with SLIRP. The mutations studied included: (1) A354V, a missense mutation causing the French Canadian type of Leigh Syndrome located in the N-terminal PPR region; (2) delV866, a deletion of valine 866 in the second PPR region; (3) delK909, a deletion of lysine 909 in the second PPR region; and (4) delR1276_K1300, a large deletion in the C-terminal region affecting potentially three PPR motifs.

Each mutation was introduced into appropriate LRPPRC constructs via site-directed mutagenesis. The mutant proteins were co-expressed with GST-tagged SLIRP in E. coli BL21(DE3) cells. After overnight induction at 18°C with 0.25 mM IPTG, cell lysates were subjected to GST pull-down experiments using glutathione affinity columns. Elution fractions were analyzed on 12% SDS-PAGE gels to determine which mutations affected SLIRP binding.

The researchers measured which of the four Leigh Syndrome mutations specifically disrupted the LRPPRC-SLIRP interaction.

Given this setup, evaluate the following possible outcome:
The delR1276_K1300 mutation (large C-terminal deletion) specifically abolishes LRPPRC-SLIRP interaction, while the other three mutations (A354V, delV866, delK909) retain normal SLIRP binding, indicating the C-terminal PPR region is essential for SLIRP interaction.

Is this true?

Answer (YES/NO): NO